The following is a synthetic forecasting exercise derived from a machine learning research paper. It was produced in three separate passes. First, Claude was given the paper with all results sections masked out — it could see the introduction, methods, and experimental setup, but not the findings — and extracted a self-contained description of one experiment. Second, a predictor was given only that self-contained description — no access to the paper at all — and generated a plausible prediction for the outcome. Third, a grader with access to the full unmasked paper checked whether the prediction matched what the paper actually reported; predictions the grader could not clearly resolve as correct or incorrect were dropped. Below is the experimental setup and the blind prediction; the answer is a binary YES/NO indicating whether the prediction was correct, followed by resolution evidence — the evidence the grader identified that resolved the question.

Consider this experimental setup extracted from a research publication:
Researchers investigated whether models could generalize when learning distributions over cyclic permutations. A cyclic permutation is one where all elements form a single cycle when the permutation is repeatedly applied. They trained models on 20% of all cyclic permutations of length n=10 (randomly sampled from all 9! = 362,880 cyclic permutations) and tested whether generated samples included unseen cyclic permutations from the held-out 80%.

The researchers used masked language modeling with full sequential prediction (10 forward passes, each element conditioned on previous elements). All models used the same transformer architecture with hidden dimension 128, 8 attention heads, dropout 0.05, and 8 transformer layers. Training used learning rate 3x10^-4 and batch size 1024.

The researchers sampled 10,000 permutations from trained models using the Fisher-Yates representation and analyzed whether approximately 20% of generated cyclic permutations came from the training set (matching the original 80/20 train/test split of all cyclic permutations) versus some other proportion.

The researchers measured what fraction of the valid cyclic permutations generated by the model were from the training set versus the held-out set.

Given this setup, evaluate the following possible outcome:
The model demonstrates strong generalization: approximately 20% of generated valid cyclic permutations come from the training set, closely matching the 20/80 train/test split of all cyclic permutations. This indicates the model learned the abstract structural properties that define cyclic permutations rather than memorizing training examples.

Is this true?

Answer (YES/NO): YES